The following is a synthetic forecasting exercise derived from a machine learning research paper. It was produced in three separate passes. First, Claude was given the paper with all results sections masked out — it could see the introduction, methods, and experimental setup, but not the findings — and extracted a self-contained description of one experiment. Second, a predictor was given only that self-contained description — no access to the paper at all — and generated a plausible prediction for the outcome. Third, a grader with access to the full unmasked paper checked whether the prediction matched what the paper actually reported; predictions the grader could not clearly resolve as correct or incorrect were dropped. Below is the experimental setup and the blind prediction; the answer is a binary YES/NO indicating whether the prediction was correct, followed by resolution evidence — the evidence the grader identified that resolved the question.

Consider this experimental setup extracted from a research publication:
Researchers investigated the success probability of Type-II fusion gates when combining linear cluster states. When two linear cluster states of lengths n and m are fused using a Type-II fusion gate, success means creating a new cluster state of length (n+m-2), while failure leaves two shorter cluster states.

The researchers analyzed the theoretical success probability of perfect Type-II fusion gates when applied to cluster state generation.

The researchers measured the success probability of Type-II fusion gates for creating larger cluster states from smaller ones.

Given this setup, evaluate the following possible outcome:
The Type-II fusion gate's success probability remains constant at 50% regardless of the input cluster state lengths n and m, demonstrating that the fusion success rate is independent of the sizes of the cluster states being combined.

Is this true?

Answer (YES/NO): YES